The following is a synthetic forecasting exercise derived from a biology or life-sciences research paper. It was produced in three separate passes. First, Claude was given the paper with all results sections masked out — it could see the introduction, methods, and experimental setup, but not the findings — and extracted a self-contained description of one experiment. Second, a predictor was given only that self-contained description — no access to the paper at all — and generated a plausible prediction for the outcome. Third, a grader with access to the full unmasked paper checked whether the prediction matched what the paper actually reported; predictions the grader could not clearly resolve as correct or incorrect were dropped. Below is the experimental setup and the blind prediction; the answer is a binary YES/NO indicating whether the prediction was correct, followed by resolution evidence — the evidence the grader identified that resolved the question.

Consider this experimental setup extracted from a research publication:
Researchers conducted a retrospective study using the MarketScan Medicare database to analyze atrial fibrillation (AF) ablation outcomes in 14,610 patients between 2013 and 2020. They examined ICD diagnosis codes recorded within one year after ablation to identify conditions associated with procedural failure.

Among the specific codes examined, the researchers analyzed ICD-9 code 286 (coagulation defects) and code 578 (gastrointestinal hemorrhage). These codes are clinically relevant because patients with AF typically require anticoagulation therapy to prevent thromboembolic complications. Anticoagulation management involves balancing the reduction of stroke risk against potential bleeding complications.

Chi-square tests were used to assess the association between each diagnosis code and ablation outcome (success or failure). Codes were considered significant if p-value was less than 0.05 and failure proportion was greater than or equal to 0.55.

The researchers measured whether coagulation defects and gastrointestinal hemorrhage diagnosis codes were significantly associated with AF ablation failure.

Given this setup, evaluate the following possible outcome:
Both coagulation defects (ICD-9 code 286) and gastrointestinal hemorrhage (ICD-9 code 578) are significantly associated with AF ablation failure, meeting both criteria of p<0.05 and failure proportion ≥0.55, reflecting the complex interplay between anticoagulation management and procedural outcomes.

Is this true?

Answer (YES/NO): YES